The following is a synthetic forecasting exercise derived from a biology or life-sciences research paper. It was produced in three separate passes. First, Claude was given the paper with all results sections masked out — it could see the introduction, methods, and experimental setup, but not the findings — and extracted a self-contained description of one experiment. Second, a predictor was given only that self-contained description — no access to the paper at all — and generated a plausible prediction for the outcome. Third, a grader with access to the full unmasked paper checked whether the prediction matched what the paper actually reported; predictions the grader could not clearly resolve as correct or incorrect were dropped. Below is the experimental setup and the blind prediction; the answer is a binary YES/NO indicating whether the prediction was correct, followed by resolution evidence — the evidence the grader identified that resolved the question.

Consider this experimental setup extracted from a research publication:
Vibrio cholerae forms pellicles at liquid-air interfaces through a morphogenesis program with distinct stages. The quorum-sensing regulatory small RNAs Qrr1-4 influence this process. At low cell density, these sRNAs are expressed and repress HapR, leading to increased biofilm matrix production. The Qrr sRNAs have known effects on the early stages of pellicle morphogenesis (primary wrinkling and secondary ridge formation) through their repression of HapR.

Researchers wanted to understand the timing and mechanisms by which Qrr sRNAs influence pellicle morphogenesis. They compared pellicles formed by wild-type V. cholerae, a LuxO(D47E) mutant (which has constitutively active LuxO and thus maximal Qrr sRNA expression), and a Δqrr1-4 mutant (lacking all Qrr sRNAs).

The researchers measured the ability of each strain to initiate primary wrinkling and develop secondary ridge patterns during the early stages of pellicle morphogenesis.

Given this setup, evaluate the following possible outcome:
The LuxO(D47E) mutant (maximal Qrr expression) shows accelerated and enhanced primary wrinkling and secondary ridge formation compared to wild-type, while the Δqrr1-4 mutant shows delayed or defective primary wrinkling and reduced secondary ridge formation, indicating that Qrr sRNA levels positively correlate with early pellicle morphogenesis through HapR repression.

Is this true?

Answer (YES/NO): NO